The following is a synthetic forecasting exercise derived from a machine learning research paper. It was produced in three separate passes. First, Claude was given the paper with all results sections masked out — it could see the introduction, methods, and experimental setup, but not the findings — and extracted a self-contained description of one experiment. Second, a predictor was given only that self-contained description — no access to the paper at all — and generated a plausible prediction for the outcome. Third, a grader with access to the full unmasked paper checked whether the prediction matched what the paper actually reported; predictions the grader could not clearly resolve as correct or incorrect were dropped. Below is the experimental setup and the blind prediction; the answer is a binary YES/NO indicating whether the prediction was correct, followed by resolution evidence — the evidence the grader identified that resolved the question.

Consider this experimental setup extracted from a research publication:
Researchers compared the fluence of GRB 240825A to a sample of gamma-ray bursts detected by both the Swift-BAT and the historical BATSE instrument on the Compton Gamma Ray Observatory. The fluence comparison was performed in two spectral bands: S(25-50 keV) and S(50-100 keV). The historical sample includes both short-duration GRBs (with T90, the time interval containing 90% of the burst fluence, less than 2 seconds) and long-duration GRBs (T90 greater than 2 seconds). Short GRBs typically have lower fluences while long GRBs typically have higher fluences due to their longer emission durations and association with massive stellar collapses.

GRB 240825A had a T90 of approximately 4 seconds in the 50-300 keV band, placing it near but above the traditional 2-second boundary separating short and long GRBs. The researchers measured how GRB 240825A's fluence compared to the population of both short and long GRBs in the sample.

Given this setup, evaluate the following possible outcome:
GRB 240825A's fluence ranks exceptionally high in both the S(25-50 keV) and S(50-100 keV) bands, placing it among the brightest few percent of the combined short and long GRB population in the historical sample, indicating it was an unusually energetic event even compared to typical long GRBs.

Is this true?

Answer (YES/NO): NO